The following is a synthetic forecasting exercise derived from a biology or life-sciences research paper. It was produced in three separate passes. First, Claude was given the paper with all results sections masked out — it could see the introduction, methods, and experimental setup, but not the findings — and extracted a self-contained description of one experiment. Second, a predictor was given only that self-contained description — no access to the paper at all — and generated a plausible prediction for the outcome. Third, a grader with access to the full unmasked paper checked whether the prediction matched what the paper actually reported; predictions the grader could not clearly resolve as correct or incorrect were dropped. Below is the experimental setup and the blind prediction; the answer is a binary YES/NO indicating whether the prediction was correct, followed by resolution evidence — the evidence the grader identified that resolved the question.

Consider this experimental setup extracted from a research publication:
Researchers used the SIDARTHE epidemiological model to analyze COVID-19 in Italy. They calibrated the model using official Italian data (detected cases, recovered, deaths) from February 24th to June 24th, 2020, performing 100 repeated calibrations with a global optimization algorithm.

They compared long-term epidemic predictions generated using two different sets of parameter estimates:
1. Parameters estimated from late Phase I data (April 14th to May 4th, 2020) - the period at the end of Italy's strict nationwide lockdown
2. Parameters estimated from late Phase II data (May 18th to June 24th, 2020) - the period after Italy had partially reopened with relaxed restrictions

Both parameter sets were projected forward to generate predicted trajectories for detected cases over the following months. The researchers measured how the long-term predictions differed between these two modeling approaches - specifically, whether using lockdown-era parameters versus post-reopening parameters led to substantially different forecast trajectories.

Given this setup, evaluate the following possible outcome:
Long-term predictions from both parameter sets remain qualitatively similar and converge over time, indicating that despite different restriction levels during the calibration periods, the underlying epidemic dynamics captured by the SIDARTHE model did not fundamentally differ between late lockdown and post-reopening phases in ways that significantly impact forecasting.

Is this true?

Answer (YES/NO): NO